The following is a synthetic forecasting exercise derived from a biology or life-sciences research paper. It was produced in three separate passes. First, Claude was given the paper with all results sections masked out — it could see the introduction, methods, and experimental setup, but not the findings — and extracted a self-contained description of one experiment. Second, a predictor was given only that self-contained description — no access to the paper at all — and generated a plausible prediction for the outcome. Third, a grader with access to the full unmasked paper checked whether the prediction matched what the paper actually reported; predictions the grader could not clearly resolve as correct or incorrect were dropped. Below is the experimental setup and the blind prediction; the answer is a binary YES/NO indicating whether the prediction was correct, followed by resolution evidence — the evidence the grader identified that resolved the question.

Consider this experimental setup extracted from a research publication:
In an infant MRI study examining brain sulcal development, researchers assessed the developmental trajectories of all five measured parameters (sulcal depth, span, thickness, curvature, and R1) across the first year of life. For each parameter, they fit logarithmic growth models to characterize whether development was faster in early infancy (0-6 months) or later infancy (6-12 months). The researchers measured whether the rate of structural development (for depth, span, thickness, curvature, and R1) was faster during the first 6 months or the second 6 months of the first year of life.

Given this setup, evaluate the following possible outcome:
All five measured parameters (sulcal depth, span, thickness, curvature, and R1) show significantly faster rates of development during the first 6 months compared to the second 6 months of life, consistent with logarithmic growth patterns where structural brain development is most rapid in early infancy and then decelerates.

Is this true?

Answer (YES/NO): YES